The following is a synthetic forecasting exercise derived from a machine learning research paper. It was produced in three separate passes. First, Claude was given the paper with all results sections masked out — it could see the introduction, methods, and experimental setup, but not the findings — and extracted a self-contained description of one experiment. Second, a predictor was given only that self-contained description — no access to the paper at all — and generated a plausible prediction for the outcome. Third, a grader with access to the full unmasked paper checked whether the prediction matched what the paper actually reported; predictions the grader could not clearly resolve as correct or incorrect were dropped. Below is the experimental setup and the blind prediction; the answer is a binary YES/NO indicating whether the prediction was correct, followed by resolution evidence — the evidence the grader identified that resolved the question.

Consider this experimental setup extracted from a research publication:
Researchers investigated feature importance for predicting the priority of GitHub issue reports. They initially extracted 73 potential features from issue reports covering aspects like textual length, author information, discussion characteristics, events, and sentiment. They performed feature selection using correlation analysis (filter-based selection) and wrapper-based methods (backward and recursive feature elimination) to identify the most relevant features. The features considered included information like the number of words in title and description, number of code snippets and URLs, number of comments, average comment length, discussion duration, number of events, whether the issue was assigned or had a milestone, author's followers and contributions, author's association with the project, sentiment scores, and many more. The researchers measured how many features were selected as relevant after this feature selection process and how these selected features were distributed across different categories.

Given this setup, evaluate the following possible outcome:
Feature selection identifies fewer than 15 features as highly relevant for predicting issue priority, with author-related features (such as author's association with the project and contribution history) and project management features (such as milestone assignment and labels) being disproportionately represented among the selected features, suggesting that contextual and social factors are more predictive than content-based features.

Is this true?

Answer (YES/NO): NO